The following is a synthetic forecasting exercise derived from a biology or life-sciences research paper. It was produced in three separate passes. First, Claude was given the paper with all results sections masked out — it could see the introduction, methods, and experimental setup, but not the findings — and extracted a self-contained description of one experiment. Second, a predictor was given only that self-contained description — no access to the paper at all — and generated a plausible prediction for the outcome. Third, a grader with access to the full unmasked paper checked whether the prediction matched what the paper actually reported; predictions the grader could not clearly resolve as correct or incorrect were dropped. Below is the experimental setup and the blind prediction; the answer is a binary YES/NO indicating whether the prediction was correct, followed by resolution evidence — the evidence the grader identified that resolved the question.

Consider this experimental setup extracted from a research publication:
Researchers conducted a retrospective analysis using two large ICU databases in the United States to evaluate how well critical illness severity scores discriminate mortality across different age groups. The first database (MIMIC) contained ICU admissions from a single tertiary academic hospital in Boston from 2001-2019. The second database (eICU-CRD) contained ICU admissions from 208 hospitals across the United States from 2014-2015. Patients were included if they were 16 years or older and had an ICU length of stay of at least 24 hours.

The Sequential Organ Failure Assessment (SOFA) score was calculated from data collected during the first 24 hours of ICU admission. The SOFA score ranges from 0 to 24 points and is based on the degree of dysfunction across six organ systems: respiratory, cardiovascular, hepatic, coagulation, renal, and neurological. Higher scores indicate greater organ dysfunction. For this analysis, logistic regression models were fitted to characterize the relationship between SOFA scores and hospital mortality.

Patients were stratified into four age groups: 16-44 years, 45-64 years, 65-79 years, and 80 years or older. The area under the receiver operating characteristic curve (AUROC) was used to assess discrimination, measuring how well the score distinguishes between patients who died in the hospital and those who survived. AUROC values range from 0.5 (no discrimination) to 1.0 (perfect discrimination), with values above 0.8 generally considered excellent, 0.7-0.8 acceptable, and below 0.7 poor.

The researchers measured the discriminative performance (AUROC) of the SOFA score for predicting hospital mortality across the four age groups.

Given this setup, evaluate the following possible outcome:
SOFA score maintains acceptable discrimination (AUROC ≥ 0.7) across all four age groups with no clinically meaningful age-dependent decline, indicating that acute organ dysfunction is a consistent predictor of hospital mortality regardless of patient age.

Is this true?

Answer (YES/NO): NO